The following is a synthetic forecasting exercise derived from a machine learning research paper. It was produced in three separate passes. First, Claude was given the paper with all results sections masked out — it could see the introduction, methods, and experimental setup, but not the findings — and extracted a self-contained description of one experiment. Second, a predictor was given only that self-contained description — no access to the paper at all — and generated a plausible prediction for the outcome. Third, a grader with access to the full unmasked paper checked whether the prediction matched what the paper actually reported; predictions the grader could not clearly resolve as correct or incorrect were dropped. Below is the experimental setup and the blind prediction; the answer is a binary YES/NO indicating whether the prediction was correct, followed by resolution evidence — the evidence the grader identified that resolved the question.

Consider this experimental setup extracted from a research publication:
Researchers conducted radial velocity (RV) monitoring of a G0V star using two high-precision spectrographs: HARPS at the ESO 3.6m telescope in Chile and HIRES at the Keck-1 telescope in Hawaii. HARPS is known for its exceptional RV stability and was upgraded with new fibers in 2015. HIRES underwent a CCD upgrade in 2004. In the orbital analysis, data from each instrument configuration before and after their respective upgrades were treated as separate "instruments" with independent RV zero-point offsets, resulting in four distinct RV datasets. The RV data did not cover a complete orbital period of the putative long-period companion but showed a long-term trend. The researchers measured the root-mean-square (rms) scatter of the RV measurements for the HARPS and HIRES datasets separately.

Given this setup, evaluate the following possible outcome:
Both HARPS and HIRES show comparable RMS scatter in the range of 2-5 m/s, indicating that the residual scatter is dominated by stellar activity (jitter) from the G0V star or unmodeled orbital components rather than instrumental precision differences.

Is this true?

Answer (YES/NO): NO